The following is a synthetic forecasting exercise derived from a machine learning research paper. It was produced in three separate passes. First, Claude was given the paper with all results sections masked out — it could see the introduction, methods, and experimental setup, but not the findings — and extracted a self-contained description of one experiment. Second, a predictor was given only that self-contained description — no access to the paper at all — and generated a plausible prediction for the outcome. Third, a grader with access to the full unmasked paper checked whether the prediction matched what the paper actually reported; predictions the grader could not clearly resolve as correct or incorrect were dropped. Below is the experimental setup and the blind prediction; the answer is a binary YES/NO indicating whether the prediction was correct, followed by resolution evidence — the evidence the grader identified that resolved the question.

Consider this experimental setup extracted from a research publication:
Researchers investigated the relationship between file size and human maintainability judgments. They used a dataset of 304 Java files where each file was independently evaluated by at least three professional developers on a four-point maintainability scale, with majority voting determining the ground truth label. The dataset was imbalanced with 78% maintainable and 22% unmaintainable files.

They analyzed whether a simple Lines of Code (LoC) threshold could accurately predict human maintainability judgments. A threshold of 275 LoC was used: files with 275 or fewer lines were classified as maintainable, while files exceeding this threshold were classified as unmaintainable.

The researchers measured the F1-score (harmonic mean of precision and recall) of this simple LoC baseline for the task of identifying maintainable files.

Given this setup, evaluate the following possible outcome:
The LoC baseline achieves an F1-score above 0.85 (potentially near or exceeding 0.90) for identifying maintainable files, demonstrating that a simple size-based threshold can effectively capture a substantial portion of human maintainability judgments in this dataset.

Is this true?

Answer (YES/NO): YES